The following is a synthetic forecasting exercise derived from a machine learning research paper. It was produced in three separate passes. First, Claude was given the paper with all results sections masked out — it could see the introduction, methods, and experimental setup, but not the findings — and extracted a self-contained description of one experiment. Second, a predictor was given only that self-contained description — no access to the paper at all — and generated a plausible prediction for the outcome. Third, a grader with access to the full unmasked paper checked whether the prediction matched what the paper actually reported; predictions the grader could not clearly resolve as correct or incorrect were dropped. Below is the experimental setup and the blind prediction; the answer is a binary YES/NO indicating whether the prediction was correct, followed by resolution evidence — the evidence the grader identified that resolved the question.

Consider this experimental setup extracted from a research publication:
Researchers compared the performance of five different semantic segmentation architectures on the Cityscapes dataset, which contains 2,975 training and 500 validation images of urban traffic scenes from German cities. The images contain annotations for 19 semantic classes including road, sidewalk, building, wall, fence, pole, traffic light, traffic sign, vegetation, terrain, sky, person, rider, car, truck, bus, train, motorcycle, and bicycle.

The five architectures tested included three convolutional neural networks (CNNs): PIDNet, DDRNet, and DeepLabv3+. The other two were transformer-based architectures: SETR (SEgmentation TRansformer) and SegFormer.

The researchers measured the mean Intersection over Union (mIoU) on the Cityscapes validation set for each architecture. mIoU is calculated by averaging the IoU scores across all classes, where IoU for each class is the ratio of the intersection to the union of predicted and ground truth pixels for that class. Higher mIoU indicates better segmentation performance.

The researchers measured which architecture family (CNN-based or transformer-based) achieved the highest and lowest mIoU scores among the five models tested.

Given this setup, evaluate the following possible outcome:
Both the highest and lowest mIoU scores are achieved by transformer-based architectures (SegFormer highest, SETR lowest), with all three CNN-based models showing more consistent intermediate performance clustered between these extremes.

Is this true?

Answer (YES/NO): YES